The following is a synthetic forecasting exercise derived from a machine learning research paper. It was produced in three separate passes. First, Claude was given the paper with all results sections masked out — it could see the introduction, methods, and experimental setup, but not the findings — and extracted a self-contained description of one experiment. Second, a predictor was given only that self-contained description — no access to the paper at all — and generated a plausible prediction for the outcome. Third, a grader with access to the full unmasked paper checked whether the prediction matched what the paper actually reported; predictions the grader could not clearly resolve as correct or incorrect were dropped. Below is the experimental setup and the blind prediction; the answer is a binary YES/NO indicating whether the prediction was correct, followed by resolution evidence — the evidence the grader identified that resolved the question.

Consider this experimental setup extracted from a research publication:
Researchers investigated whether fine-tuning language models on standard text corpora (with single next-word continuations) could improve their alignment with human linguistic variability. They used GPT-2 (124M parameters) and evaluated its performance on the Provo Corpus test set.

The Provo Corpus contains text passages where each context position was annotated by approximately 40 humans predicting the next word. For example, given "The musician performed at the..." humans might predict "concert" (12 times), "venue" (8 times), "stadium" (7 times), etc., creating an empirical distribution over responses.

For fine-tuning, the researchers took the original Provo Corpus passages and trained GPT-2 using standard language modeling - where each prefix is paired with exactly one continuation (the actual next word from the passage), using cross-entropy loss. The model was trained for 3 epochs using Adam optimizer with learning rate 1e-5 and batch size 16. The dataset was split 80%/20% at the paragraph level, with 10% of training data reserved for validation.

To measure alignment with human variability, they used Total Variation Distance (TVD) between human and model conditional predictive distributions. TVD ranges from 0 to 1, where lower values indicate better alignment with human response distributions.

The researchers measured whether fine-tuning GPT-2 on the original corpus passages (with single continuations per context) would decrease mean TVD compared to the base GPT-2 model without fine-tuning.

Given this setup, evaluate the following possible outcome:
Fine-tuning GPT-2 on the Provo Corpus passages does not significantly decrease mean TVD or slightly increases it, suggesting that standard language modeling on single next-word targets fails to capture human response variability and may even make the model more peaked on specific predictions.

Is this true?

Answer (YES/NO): YES